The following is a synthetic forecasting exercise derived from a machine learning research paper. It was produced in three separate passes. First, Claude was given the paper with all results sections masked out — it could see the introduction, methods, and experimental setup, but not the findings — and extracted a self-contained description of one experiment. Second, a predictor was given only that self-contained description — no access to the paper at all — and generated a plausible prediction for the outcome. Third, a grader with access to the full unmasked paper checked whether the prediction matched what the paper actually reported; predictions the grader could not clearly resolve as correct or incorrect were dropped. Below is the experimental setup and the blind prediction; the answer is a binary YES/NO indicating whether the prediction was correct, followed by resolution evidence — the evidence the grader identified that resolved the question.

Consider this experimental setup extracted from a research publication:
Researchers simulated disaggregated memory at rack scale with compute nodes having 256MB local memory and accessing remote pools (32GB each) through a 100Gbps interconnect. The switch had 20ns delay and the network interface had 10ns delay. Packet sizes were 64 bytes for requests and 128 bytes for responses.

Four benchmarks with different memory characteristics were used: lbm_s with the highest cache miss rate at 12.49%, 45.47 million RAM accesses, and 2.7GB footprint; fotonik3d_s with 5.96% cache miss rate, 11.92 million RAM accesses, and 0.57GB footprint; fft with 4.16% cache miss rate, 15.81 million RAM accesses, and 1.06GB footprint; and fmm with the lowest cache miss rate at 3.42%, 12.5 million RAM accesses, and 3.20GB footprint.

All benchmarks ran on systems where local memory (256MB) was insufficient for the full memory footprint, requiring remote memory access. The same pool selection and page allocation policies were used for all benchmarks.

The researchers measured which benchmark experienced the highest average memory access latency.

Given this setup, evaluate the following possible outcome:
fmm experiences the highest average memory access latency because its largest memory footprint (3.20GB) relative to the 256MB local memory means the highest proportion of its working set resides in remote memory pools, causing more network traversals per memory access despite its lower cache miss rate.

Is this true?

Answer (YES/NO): NO